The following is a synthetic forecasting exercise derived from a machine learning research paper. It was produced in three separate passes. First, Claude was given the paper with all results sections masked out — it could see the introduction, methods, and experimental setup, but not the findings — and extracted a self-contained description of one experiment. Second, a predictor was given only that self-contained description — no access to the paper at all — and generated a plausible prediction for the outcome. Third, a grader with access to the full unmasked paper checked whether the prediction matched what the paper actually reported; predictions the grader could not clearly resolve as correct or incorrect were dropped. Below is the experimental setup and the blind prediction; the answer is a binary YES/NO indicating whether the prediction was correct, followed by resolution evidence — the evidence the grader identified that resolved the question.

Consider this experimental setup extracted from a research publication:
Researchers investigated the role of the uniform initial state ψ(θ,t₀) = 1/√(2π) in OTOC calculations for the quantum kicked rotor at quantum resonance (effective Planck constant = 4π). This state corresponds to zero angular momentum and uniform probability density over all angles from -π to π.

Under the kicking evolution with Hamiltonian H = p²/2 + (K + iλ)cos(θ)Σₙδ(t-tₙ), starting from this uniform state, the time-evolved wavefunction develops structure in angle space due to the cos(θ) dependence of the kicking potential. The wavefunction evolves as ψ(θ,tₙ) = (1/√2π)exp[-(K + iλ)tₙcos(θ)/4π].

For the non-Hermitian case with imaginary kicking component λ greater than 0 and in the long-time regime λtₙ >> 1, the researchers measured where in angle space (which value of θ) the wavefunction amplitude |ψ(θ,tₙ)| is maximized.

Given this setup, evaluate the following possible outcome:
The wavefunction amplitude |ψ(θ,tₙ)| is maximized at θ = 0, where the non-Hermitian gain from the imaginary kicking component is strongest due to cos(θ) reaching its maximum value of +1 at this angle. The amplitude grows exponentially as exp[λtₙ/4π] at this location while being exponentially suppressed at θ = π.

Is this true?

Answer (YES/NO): YES